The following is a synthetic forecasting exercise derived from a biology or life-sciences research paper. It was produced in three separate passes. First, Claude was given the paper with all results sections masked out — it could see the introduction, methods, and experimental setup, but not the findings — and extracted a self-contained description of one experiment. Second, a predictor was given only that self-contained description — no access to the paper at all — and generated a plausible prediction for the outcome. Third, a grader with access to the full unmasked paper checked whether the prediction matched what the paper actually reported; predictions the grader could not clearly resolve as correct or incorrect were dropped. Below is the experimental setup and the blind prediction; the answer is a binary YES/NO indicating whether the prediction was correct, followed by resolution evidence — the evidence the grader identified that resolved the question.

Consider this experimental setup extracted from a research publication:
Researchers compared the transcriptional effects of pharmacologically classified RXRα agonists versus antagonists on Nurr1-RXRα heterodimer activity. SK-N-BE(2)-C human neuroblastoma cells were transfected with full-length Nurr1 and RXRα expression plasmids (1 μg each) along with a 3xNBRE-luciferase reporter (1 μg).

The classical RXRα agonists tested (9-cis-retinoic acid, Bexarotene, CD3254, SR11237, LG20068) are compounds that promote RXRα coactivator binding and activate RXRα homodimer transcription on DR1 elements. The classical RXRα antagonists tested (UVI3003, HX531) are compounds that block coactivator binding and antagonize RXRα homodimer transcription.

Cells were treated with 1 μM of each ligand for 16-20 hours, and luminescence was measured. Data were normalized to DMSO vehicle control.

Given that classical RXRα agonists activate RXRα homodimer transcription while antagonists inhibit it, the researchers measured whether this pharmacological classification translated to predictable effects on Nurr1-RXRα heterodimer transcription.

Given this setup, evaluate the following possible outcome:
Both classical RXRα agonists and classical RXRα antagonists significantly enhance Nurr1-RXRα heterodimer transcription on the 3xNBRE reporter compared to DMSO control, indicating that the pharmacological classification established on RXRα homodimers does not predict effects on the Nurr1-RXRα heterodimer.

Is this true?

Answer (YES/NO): NO